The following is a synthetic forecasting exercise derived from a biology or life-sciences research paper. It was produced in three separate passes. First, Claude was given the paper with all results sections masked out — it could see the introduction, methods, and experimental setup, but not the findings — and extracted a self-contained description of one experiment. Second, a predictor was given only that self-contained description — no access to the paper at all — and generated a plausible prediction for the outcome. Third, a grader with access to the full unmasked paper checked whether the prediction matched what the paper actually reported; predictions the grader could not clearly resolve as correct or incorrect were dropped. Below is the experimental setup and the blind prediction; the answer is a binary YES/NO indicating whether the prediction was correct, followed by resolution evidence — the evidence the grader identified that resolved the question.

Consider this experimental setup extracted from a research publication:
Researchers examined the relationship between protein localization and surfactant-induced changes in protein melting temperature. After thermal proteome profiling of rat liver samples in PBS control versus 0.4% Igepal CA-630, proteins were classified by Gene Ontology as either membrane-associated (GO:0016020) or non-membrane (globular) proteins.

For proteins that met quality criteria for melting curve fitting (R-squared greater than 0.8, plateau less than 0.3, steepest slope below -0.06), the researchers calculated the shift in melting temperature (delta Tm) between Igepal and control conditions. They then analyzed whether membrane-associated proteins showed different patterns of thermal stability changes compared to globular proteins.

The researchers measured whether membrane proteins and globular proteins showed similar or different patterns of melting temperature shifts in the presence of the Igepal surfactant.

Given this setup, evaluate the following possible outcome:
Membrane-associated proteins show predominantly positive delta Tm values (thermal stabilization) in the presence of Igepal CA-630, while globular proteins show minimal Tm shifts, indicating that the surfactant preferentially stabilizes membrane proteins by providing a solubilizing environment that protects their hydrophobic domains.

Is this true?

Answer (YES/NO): NO